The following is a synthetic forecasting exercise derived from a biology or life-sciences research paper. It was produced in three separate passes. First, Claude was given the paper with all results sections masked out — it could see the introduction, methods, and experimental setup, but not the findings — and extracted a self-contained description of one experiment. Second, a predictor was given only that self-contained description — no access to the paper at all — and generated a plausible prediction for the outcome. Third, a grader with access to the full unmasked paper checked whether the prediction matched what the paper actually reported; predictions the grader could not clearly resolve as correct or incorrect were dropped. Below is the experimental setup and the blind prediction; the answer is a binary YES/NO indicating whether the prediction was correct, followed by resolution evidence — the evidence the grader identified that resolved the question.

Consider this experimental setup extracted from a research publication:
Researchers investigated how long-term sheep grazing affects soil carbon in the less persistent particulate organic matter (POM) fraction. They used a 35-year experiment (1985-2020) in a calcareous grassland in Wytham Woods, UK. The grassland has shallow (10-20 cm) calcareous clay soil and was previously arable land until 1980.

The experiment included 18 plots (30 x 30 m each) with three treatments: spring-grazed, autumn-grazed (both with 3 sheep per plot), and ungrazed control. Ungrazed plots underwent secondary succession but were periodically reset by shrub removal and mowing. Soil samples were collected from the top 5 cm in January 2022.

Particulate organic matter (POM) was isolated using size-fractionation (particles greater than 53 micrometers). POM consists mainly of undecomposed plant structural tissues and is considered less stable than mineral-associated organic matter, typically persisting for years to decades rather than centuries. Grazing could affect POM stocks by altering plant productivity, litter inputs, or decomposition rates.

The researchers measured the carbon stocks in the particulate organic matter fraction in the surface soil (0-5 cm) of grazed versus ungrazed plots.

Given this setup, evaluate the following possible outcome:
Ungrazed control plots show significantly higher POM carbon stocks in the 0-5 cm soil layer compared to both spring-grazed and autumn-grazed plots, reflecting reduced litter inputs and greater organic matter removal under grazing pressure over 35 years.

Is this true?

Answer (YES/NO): NO